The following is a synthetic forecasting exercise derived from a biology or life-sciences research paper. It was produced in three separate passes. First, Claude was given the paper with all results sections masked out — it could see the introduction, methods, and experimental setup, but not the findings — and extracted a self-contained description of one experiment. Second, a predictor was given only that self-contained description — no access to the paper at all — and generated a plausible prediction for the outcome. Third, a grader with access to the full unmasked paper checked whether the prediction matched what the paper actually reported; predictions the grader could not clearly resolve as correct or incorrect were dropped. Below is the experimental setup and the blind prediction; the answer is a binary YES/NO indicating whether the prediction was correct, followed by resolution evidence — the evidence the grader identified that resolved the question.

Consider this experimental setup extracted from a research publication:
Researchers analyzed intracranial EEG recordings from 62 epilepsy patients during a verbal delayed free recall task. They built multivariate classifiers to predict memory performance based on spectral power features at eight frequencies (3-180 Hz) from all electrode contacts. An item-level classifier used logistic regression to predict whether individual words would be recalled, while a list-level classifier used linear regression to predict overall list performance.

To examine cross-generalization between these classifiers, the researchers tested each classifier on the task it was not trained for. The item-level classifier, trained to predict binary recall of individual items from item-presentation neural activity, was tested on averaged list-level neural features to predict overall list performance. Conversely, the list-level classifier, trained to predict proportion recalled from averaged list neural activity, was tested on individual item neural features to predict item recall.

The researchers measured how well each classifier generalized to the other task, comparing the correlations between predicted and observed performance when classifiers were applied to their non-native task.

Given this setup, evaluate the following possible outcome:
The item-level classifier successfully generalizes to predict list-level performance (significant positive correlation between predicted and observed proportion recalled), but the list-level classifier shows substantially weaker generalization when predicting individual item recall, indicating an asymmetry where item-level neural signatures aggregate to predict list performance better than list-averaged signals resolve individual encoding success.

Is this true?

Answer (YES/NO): YES